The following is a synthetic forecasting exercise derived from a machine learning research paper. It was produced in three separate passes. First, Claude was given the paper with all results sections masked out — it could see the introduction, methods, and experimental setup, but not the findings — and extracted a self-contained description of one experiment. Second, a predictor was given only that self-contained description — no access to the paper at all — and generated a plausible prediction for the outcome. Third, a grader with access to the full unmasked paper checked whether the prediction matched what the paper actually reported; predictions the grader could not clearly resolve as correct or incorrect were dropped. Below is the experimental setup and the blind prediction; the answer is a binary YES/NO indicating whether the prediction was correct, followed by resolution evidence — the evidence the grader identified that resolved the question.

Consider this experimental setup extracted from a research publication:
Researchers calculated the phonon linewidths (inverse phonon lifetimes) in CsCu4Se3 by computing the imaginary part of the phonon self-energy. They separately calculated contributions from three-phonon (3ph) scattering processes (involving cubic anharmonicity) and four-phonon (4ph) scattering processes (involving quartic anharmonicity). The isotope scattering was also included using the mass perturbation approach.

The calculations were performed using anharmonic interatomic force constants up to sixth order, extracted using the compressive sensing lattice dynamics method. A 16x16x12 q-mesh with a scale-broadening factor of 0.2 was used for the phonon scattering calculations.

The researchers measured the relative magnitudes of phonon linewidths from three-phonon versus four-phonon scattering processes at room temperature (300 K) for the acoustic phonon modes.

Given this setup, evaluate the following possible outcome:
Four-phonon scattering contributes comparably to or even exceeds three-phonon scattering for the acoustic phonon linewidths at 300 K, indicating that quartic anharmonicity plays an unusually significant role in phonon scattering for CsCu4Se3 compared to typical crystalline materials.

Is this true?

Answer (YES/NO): YES